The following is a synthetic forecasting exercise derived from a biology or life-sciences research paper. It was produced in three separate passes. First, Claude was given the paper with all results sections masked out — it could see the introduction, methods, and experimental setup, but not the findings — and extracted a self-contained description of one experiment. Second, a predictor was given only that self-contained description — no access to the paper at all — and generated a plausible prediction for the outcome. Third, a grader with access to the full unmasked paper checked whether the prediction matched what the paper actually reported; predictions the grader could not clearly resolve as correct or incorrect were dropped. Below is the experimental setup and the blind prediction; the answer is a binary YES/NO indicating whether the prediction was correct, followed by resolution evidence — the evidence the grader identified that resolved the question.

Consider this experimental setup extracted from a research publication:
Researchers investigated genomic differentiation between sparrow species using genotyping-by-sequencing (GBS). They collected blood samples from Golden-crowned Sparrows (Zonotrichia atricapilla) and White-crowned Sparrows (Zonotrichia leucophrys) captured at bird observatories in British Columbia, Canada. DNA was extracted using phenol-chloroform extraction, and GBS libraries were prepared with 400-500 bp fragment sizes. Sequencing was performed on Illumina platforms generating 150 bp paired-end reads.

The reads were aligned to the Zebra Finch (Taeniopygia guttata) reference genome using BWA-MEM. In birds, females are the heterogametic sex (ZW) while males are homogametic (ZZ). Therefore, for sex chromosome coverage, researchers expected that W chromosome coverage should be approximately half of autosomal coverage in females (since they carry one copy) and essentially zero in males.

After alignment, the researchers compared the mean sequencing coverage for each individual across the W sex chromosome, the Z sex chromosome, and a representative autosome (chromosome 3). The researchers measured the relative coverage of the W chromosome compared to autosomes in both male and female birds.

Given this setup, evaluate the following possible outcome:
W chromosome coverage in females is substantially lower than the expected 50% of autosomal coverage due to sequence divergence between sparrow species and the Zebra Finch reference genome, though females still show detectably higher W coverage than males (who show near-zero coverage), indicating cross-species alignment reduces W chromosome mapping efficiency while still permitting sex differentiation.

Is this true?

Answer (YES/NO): NO